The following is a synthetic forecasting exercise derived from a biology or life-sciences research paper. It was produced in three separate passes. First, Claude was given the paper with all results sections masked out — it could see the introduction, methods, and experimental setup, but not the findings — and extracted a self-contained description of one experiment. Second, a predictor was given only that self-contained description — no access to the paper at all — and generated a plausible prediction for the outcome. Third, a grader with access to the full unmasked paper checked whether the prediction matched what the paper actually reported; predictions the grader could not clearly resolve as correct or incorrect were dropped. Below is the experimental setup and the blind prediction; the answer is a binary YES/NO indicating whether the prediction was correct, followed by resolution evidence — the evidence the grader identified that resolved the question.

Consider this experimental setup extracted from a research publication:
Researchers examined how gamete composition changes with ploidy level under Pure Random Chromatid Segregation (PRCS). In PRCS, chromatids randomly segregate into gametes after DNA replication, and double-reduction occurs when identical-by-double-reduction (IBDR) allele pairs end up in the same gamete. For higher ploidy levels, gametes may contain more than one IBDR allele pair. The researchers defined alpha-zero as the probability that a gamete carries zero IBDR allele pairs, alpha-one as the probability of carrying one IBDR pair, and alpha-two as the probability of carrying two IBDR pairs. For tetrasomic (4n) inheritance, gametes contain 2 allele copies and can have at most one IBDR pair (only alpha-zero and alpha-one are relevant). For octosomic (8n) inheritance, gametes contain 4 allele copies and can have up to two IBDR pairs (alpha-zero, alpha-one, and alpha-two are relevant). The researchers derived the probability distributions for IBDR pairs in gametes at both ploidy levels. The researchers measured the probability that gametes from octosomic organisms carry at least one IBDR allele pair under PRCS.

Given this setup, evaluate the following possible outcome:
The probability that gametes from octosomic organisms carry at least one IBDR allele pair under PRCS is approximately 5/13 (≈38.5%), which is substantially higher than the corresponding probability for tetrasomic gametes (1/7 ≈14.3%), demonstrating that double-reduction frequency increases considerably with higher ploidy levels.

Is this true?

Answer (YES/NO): YES